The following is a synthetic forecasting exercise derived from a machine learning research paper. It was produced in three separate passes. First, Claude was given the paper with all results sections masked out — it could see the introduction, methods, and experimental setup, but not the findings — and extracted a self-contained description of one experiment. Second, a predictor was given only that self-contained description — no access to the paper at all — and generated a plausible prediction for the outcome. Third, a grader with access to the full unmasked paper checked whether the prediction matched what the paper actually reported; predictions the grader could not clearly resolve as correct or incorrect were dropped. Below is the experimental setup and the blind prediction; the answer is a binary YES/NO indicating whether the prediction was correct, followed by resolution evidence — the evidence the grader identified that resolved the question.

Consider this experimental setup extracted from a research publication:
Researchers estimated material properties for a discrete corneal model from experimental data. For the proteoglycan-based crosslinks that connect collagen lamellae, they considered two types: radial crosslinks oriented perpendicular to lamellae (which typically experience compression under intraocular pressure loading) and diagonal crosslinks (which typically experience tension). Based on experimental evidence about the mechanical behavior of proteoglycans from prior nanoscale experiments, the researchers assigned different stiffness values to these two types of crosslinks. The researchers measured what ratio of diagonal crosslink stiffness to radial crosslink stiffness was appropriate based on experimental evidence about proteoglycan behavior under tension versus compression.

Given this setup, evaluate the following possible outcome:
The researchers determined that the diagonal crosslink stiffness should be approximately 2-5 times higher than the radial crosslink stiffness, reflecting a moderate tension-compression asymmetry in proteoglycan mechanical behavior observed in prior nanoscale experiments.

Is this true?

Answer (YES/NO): NO